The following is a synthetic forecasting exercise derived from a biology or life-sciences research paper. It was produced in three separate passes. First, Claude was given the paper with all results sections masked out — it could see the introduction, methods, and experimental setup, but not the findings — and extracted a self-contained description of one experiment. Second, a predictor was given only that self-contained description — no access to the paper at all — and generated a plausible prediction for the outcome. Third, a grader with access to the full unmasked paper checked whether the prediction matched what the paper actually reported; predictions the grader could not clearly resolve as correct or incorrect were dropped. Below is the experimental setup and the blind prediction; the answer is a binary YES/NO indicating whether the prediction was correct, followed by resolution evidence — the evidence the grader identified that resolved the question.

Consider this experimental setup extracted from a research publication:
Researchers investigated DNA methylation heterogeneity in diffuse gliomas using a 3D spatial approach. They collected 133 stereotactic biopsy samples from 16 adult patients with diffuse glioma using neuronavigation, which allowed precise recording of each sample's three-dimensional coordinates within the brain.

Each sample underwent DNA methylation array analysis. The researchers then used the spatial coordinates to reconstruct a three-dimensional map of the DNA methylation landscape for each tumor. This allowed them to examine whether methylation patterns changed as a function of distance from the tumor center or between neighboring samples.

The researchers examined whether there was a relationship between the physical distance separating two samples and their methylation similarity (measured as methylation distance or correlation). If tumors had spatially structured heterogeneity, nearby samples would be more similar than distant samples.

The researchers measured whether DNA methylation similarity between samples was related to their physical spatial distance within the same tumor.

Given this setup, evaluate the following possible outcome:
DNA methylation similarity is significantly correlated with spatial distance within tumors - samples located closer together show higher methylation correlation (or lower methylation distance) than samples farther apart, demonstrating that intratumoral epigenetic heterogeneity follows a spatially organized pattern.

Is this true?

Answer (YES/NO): NO